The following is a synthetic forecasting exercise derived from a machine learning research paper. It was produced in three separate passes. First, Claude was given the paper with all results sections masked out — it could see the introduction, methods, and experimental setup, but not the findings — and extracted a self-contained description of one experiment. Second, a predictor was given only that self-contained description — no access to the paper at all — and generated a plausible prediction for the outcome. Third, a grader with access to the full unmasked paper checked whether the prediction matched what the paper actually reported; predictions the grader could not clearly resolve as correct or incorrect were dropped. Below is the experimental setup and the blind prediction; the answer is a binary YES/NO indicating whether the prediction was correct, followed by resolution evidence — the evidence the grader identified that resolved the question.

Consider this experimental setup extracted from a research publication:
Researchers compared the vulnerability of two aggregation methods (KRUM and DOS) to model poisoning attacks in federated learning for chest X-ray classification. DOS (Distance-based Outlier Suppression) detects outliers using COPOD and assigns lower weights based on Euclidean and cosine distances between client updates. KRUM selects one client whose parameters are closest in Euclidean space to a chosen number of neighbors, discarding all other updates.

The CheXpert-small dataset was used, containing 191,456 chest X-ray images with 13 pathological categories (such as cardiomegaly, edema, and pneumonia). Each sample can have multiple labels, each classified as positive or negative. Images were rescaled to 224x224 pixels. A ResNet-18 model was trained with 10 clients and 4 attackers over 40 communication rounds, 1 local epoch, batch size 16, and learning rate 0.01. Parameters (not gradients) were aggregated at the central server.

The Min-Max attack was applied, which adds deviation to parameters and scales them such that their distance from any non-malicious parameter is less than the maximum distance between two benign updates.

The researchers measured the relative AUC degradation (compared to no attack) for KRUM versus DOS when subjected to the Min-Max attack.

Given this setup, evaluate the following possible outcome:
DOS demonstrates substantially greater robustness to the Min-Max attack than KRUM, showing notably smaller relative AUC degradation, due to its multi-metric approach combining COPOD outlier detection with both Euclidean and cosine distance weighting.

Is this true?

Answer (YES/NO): NO